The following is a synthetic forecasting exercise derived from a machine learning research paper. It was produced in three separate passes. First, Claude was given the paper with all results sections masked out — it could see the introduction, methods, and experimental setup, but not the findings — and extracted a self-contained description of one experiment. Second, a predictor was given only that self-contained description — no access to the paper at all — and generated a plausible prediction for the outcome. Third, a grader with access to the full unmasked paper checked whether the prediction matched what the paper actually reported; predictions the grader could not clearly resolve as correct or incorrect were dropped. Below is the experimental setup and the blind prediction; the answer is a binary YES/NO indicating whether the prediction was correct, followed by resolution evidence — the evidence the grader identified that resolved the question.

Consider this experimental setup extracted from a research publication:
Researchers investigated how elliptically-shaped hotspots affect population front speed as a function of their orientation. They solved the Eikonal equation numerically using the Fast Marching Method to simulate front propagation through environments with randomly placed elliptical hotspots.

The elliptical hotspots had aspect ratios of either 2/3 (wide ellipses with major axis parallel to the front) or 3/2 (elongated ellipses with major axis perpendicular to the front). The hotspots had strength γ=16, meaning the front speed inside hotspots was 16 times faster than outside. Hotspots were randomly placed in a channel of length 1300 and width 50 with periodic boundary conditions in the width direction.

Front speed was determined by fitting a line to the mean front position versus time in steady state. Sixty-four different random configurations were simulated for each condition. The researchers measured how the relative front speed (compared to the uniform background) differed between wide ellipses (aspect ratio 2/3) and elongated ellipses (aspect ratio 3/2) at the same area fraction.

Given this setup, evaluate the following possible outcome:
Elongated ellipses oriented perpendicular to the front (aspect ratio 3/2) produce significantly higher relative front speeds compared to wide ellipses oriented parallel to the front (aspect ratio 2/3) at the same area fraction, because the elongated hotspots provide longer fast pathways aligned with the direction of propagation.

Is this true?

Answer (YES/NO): YES